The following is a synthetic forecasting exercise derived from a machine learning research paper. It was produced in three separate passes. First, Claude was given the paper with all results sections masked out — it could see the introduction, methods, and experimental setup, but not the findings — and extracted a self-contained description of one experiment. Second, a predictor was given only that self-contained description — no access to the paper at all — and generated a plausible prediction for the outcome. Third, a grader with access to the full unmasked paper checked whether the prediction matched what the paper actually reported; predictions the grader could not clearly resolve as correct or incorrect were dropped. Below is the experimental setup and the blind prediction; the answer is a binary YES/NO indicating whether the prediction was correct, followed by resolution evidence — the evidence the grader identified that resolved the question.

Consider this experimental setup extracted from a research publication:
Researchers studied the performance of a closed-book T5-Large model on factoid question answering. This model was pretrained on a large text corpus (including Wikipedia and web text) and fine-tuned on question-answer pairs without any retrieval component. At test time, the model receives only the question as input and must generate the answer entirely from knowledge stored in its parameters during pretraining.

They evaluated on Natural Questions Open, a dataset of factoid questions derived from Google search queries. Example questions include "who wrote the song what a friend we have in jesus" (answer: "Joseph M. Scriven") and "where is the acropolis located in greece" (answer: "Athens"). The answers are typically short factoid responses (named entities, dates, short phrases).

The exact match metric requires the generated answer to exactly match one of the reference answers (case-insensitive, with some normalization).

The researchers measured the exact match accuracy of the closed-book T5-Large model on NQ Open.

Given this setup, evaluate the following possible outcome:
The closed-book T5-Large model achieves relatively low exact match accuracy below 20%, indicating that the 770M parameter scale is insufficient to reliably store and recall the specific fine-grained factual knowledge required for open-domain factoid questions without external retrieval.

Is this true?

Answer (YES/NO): NO